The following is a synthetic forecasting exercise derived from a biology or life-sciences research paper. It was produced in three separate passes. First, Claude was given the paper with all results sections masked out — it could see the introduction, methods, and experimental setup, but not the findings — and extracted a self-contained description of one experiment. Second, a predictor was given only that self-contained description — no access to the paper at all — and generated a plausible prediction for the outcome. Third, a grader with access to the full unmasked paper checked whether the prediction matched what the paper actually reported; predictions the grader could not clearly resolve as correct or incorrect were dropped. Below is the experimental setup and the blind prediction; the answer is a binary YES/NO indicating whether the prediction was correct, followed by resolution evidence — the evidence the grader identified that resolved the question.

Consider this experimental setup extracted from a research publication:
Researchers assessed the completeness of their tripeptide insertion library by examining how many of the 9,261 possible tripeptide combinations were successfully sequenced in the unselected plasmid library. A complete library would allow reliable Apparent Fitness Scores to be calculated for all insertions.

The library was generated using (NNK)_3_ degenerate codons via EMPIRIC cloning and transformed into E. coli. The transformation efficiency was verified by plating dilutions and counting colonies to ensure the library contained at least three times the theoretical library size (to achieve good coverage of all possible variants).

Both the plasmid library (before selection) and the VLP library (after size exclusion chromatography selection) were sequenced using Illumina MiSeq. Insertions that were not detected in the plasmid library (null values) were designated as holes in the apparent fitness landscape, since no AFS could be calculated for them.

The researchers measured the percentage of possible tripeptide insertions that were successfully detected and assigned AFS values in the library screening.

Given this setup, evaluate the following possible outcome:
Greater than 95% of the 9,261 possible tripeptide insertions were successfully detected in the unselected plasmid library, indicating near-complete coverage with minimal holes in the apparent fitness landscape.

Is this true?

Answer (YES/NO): YES